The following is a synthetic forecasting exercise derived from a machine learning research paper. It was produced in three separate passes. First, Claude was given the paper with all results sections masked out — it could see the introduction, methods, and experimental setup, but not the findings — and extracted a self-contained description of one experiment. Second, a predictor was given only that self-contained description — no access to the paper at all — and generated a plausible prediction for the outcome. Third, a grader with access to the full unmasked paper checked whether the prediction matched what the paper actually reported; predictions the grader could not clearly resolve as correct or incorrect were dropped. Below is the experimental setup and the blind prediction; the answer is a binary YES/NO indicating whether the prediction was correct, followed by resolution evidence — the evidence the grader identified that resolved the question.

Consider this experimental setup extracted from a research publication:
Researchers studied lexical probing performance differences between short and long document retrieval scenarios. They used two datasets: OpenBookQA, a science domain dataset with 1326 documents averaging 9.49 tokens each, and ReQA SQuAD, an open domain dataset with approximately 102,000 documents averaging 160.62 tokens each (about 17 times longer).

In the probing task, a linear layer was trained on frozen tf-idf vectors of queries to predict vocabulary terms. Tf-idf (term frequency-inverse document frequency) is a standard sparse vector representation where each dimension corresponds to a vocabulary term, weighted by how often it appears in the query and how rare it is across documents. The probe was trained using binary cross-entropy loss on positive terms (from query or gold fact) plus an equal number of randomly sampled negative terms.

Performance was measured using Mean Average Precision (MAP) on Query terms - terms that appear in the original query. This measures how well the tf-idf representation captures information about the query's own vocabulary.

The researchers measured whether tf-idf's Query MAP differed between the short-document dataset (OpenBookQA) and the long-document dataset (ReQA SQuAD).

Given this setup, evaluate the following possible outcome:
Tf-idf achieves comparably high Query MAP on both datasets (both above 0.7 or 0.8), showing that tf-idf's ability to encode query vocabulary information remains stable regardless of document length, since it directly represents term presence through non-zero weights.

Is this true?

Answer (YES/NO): NO